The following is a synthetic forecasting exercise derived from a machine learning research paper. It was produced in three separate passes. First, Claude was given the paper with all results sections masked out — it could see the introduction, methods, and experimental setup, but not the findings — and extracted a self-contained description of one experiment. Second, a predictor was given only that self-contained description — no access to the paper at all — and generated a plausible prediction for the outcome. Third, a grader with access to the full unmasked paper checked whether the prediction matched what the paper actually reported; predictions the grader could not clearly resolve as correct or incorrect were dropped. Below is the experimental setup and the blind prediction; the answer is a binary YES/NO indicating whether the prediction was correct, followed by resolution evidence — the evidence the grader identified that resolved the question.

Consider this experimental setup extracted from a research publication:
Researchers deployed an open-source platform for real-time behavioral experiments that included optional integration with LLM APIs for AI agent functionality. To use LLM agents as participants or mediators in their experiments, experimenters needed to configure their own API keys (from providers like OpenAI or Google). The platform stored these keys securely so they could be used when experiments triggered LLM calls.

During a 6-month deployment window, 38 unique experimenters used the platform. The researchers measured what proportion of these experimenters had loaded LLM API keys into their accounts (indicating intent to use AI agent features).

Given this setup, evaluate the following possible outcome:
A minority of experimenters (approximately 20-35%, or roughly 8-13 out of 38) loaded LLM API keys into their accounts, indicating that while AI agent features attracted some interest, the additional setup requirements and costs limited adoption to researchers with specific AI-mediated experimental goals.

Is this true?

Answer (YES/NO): NO